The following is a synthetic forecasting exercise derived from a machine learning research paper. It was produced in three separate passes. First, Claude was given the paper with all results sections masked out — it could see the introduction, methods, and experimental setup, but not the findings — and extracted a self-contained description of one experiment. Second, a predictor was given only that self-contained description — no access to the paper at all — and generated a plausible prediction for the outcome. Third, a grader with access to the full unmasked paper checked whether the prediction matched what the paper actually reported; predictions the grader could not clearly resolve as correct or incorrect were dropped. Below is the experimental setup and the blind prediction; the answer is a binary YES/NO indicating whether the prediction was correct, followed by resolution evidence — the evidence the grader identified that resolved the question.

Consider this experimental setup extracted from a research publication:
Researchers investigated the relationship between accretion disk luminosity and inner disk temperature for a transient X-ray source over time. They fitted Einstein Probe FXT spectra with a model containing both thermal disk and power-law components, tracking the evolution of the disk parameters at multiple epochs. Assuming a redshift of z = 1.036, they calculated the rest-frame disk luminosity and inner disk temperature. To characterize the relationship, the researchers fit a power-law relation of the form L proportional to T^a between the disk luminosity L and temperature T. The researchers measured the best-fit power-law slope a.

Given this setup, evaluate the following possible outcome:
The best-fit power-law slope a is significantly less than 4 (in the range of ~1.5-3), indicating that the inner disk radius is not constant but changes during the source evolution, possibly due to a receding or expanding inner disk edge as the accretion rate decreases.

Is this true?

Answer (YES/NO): NO